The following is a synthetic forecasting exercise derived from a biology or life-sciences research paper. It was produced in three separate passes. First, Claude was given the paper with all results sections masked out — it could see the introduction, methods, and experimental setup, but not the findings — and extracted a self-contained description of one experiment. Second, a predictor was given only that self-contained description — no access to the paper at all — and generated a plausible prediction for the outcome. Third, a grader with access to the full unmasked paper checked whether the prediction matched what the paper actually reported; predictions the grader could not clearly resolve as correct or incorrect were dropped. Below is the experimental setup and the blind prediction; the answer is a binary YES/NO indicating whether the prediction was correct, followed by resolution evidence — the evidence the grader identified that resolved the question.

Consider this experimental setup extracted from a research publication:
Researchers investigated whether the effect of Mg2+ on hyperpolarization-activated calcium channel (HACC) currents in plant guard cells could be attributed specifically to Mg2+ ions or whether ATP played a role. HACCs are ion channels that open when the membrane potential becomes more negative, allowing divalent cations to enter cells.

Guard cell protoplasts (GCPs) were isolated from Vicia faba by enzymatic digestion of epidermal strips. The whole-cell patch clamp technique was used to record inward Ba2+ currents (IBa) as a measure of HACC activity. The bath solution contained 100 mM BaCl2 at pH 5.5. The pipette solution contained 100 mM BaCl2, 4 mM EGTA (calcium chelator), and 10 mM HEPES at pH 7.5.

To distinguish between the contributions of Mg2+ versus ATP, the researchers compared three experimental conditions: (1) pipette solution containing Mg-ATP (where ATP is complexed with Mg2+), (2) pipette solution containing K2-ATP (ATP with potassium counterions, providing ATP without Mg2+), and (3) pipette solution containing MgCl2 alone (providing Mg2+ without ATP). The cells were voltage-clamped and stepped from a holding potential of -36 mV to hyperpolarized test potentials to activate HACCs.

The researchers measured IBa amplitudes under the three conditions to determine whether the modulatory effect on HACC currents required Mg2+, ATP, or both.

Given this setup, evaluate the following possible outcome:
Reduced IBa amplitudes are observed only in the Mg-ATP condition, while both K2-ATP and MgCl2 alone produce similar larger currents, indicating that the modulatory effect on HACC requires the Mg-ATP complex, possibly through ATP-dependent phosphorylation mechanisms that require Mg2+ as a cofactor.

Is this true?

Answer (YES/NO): NO